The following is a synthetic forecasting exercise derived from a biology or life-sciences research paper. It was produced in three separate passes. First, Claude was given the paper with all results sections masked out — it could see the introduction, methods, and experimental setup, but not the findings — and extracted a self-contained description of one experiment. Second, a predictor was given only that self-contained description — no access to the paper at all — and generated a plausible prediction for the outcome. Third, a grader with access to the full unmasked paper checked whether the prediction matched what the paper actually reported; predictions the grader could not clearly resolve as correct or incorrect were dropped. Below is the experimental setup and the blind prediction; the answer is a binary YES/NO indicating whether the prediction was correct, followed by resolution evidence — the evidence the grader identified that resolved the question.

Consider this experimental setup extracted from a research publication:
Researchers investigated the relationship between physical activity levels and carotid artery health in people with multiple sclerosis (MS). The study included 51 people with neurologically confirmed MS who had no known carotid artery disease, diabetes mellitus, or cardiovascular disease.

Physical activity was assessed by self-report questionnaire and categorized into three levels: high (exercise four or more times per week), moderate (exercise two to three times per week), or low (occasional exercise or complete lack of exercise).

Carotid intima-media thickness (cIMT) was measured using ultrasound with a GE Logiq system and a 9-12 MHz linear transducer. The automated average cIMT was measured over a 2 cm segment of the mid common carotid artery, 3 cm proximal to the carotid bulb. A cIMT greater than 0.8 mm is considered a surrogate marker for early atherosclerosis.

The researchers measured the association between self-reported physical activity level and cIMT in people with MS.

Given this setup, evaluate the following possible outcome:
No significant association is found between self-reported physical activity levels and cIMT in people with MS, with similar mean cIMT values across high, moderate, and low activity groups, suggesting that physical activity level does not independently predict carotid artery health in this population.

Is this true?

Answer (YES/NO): NO